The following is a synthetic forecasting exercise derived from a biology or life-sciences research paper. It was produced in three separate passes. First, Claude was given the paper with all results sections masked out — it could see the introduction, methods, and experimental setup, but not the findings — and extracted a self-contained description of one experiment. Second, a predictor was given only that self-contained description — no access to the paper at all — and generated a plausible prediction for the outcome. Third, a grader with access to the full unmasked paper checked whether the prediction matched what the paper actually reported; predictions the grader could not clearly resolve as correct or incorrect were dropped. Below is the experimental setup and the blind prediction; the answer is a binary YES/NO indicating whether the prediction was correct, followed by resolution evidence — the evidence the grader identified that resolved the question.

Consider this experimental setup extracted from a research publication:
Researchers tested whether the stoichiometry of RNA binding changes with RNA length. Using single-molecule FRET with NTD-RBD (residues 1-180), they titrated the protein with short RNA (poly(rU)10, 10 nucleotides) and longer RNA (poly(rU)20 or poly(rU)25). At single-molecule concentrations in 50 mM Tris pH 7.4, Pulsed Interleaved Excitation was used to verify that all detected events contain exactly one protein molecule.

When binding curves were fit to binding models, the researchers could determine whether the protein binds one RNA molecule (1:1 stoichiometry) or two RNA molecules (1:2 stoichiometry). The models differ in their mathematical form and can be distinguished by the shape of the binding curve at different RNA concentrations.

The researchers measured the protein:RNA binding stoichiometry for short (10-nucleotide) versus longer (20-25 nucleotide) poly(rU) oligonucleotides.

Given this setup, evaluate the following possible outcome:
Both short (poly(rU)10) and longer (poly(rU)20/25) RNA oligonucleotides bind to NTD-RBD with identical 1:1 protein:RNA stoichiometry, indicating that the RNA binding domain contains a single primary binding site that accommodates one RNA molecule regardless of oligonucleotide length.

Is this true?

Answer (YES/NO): YES